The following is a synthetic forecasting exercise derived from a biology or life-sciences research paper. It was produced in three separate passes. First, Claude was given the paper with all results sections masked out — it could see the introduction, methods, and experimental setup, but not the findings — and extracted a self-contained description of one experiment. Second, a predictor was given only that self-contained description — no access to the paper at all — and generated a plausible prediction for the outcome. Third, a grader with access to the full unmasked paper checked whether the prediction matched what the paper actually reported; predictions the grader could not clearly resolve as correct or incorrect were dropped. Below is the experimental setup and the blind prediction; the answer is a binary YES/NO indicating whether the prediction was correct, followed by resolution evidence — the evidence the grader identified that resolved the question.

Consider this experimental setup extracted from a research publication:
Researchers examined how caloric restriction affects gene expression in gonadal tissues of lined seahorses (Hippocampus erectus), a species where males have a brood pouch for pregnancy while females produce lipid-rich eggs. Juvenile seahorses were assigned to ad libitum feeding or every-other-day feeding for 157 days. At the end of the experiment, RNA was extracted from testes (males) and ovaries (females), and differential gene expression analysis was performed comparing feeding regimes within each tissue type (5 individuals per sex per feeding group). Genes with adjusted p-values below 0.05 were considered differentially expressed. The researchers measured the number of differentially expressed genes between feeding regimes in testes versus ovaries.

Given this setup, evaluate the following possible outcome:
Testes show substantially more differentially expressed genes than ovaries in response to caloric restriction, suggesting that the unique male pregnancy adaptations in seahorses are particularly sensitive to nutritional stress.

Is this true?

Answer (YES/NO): NO